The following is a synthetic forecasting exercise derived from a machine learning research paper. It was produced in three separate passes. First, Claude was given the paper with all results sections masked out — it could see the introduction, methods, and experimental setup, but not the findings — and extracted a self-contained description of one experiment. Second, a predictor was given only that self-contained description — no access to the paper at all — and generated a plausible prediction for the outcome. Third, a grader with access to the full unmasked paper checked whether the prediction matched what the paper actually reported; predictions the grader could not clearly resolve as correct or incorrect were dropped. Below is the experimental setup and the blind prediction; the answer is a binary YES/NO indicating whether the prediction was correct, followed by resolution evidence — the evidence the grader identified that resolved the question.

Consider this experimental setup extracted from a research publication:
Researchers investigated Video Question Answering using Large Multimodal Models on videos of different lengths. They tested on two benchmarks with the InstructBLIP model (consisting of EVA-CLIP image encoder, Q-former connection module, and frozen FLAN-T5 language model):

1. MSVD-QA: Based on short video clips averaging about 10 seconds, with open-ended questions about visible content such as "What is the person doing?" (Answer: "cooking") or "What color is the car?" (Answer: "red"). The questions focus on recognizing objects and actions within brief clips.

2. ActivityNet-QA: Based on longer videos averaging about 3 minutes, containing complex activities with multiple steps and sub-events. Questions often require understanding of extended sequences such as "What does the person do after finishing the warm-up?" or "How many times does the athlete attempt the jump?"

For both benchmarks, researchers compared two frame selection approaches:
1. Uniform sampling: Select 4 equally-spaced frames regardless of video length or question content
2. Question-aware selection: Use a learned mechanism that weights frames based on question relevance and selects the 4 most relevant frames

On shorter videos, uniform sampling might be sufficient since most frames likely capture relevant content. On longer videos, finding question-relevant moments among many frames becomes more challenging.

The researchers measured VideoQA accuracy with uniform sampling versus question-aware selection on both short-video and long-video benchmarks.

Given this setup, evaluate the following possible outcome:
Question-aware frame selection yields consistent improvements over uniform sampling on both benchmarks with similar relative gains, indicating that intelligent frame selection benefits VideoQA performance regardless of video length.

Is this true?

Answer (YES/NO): NO